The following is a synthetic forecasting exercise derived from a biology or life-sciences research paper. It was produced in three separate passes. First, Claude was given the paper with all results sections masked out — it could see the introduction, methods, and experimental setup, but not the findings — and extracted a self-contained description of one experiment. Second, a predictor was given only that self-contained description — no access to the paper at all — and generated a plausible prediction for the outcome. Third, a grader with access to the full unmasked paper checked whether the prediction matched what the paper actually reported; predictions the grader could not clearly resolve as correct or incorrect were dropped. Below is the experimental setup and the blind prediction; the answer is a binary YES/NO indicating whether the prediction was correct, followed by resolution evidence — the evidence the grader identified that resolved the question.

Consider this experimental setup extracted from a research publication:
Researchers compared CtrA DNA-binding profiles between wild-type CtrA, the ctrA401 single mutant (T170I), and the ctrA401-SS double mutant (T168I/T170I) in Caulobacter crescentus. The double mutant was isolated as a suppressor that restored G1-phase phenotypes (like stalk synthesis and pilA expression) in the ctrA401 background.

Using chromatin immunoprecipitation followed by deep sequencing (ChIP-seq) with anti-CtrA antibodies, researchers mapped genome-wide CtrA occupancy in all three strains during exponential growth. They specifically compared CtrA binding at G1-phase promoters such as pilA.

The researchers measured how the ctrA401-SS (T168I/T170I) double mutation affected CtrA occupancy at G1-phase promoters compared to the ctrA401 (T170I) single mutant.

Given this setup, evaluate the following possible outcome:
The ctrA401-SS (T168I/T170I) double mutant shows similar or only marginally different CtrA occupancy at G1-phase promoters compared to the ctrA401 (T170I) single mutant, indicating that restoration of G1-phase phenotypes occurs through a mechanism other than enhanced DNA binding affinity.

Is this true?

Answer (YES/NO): NO